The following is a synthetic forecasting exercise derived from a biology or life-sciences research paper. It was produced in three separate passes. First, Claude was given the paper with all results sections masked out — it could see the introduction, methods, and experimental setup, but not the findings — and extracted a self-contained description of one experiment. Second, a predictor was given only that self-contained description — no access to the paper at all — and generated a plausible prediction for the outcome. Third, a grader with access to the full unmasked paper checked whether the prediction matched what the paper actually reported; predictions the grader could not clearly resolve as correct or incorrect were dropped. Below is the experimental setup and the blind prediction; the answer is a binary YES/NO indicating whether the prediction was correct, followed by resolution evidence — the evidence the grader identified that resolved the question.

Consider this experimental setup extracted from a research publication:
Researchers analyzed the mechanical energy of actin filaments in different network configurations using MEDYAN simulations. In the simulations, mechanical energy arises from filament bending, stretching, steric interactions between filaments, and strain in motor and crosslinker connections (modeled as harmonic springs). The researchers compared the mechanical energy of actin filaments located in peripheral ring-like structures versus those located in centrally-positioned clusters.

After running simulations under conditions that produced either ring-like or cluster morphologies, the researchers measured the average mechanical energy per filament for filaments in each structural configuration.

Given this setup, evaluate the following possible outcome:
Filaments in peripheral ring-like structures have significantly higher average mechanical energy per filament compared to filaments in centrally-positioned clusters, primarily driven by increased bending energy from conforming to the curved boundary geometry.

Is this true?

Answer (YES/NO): NO